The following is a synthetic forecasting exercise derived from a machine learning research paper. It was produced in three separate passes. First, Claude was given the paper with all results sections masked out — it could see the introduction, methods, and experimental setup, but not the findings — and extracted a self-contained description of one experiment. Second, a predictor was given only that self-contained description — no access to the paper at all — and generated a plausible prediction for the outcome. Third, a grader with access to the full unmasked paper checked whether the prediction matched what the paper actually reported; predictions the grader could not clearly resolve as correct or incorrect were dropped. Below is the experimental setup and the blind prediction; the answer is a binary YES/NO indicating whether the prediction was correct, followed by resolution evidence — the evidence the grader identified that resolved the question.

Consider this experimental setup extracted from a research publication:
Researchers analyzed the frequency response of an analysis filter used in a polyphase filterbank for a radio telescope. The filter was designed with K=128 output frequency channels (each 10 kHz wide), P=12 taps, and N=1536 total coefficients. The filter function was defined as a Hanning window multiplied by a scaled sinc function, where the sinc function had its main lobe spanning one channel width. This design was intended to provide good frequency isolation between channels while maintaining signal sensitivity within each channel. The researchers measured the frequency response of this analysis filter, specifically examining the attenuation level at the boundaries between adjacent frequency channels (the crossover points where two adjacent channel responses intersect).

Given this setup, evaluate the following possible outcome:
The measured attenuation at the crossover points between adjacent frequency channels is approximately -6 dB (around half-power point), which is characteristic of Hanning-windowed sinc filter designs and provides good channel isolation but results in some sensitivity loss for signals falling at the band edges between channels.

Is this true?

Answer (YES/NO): NO